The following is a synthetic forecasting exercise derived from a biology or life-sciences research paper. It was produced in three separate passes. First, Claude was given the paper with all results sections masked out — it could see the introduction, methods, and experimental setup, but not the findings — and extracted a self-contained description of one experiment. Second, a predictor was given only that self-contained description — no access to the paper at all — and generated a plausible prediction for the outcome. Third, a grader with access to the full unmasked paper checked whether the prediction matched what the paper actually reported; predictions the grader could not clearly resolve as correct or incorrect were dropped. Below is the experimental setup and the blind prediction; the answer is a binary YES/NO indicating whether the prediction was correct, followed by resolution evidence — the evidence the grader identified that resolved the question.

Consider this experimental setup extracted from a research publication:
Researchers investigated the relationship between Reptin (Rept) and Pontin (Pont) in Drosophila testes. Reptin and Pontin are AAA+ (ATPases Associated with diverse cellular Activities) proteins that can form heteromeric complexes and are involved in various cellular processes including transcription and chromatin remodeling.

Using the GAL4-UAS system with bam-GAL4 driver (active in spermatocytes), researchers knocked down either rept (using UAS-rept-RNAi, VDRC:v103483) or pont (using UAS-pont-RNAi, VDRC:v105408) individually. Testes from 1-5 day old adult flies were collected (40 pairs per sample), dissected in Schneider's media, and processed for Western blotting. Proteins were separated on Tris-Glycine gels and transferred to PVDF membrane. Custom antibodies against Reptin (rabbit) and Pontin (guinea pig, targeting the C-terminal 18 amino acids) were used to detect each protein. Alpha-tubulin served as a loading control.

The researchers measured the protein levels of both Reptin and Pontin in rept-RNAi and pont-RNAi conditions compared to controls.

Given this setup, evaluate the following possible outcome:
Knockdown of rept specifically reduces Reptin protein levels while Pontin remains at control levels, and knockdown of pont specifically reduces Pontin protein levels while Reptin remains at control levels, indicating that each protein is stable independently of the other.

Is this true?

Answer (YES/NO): NO